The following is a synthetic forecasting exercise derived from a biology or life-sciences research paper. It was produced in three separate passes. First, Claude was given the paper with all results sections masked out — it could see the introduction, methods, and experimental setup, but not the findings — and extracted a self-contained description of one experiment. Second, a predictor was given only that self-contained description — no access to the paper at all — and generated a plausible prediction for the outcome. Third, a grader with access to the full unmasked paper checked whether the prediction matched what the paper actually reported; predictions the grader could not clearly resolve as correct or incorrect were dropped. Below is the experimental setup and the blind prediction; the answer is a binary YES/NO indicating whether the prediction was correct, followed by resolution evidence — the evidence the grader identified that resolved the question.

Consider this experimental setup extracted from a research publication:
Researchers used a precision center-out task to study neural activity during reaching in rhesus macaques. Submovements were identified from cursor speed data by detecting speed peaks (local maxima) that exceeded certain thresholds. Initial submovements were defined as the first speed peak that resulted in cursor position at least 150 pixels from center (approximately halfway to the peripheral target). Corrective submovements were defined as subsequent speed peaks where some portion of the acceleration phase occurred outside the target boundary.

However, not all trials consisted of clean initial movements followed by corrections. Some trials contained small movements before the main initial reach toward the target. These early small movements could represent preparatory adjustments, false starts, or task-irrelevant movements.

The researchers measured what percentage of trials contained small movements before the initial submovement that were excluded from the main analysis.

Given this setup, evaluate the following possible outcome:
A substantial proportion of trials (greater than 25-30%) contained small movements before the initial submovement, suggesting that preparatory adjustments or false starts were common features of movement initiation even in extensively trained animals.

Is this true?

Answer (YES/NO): NO